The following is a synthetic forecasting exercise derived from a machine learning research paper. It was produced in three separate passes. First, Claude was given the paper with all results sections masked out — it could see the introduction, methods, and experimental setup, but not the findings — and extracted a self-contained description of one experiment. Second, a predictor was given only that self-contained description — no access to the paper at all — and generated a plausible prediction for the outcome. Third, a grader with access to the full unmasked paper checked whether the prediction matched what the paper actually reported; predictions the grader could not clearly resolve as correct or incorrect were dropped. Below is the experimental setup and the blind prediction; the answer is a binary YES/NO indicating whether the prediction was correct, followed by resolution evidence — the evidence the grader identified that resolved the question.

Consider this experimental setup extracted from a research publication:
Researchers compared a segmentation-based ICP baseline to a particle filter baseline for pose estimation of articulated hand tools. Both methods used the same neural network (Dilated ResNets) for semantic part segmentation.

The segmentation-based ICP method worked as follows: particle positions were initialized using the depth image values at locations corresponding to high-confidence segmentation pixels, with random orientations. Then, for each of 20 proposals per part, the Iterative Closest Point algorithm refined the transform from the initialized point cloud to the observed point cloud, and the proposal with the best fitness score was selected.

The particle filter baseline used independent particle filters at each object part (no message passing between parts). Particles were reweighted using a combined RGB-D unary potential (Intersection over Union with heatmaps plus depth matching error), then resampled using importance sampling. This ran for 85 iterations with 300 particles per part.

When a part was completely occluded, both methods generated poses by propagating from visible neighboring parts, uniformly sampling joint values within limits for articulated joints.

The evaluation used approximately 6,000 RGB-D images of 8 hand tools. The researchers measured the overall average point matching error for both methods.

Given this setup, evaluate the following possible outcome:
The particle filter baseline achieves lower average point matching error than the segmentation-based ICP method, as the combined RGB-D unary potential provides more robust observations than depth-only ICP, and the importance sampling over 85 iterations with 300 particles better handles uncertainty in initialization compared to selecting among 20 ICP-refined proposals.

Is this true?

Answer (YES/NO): YES